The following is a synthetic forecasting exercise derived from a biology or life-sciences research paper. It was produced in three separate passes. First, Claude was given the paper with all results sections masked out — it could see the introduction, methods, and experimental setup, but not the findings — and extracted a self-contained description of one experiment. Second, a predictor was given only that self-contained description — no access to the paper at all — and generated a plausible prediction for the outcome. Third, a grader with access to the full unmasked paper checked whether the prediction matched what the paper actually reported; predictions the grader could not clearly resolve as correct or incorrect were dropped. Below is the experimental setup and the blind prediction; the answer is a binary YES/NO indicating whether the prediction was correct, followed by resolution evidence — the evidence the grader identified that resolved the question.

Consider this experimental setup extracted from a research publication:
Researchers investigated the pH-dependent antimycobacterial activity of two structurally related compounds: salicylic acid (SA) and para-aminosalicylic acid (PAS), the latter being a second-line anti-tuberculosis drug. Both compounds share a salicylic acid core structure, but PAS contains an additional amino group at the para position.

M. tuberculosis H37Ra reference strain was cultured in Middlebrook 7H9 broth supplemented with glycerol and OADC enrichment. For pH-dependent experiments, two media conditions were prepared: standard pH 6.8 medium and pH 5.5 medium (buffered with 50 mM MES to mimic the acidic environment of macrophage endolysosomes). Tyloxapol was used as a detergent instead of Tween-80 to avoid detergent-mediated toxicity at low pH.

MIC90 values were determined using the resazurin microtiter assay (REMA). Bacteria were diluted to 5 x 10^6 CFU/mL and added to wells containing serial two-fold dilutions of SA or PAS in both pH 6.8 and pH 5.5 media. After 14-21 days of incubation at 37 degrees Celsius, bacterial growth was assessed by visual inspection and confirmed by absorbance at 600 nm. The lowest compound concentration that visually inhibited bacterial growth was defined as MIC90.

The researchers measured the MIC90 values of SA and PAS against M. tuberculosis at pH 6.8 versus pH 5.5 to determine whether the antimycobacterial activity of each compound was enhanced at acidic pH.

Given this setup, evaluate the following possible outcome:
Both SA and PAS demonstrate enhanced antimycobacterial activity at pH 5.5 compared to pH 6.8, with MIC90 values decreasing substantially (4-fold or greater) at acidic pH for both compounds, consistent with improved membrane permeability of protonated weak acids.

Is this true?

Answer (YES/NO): NO